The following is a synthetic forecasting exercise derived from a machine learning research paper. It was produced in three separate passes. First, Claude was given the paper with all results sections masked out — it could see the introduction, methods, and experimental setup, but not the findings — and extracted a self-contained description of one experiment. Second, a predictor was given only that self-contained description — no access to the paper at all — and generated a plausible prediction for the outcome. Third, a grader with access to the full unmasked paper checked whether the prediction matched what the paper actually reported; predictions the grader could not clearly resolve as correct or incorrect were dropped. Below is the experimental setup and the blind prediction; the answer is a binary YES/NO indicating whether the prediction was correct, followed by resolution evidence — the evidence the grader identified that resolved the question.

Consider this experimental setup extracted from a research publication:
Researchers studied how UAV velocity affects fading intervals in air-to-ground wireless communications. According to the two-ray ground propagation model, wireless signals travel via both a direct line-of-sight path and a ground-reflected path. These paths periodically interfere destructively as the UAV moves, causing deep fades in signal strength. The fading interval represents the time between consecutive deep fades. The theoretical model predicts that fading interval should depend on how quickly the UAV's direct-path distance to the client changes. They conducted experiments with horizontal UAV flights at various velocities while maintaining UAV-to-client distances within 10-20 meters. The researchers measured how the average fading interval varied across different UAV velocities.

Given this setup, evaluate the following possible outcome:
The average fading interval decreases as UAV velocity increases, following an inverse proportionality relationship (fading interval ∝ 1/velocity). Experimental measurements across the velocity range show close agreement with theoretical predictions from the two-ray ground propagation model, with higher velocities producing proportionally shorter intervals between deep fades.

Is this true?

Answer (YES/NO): YES